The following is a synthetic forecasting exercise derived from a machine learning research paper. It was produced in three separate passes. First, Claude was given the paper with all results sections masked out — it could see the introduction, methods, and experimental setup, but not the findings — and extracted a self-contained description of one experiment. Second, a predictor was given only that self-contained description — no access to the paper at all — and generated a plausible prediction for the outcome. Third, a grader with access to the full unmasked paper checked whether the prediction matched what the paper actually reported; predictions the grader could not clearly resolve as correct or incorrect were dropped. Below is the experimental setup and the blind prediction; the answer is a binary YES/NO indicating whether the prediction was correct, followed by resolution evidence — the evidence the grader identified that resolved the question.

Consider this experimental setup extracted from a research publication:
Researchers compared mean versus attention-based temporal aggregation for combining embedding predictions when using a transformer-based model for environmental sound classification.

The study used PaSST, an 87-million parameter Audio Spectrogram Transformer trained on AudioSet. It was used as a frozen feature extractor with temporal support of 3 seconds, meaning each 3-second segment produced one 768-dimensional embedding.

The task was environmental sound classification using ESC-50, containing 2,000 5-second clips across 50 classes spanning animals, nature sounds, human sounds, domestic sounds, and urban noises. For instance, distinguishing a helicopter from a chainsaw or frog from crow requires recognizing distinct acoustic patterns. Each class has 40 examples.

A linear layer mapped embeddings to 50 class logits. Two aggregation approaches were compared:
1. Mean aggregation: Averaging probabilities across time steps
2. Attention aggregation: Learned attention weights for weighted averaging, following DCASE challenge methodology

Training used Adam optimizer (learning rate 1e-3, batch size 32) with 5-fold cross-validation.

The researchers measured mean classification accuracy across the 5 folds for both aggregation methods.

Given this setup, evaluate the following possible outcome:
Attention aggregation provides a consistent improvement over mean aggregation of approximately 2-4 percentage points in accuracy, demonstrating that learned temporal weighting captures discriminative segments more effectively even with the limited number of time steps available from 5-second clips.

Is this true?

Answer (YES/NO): NO